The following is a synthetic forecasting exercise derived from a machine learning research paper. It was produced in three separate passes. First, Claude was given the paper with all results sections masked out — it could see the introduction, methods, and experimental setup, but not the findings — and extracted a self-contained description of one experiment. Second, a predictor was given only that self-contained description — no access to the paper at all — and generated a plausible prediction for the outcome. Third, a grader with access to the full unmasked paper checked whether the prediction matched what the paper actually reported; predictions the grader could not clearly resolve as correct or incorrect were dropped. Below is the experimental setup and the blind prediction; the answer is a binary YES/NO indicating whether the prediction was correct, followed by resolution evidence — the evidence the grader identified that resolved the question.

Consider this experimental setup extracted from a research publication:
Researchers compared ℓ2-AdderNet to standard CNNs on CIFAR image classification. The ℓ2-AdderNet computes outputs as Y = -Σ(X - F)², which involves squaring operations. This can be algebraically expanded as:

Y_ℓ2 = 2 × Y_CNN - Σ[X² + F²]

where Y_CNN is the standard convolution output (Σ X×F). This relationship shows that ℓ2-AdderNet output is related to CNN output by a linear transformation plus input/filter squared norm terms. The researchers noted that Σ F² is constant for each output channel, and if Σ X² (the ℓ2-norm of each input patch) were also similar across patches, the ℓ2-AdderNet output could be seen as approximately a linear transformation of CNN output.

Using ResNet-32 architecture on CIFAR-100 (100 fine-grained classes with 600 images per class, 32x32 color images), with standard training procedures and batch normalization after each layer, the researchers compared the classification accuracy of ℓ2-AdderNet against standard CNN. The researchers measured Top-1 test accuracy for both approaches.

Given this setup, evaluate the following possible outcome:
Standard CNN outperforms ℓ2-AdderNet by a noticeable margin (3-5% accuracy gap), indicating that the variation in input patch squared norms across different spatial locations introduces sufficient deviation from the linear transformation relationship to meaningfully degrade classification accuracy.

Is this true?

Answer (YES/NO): NO